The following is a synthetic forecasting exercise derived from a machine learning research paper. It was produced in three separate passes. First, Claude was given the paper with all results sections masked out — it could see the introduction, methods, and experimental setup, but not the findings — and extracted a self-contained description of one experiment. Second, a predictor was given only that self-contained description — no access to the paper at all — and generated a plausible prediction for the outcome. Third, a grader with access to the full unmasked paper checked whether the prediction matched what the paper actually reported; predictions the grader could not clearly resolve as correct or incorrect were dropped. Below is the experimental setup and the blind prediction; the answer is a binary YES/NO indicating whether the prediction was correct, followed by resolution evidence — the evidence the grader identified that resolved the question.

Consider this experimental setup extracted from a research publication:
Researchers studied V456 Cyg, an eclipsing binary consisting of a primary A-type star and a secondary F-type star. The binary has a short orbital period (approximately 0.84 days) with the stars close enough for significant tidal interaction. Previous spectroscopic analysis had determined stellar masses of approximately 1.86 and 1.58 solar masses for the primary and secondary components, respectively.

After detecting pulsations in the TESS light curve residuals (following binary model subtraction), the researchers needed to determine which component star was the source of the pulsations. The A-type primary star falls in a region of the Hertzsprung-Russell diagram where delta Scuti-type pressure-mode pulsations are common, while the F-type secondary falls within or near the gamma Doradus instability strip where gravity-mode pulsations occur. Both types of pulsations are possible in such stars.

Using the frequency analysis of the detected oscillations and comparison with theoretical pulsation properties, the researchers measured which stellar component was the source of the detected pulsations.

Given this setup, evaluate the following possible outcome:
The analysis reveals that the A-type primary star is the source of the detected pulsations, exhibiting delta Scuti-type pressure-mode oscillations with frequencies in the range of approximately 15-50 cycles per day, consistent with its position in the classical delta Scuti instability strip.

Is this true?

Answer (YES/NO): NO